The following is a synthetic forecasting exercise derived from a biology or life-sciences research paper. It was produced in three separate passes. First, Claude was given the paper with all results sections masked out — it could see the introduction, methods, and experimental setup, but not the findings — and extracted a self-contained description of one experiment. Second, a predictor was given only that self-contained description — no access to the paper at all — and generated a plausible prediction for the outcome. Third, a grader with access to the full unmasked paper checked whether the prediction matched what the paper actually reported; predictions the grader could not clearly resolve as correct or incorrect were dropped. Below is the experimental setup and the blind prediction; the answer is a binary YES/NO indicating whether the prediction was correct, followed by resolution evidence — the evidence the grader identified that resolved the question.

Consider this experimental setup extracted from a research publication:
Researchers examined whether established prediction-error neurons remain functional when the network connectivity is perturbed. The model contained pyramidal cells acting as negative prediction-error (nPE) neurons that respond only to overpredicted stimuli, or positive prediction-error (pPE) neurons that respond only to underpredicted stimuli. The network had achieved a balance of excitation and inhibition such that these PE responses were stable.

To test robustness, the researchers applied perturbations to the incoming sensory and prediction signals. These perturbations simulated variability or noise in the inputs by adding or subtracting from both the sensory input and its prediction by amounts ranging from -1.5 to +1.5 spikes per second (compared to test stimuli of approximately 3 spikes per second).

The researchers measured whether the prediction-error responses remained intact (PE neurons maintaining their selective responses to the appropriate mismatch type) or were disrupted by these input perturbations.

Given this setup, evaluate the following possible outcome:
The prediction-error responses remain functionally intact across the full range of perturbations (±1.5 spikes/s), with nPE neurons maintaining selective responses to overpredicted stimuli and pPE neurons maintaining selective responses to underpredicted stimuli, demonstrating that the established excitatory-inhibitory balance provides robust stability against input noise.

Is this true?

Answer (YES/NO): NO